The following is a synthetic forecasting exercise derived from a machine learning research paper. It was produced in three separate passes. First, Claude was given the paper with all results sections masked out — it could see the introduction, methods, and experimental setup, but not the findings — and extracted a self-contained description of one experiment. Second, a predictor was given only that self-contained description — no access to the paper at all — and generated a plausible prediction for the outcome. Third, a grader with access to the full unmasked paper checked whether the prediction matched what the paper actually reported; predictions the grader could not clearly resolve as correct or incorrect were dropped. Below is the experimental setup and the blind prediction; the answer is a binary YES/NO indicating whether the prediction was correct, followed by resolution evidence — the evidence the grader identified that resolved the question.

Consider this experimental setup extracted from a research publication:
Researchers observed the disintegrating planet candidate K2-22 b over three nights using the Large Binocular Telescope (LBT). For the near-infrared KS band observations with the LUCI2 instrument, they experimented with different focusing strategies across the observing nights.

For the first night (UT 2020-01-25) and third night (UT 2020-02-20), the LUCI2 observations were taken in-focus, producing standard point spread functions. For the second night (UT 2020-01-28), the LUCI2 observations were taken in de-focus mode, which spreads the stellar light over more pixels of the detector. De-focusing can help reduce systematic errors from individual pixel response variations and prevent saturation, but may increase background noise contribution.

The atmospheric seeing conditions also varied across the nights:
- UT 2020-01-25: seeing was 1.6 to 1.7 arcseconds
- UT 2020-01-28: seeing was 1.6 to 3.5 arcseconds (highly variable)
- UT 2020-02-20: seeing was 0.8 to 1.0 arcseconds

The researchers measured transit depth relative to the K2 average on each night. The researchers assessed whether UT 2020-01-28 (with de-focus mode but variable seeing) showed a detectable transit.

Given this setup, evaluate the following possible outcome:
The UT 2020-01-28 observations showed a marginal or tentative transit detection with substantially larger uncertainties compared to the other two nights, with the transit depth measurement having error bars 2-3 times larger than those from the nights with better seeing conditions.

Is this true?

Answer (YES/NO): NO